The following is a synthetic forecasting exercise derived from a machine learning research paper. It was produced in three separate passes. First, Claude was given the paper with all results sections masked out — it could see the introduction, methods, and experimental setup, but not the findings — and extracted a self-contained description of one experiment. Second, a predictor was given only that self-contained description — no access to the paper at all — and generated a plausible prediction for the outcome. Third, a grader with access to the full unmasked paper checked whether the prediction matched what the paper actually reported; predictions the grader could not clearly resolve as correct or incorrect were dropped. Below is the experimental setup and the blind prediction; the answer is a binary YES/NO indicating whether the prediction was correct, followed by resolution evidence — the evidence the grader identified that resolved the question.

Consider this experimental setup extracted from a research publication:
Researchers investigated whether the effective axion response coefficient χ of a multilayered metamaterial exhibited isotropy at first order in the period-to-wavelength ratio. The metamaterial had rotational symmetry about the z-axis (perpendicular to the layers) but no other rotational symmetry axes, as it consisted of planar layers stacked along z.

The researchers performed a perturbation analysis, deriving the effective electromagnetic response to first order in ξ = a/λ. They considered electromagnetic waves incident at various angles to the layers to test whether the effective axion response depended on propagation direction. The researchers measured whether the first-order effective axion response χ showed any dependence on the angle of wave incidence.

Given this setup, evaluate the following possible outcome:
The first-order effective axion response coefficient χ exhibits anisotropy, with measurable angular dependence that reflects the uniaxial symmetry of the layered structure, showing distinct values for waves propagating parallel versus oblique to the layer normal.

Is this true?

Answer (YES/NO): NO